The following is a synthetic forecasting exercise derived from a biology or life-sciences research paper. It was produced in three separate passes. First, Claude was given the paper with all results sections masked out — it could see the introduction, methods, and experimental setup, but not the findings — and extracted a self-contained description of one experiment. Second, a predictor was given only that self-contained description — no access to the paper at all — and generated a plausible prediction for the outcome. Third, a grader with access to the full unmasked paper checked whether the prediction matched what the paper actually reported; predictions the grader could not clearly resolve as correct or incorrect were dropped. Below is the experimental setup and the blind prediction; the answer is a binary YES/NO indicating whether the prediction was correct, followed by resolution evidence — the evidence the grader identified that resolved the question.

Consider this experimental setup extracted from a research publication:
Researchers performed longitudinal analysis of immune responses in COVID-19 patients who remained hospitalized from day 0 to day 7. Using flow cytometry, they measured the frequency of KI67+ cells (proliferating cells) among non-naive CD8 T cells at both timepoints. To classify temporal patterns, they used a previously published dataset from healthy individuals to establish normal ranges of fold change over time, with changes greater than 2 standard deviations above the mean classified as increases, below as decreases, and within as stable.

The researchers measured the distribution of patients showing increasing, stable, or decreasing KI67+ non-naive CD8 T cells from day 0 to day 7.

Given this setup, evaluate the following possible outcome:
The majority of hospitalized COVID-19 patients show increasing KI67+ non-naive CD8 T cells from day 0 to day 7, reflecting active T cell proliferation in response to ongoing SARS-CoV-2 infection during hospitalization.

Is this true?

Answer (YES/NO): NO